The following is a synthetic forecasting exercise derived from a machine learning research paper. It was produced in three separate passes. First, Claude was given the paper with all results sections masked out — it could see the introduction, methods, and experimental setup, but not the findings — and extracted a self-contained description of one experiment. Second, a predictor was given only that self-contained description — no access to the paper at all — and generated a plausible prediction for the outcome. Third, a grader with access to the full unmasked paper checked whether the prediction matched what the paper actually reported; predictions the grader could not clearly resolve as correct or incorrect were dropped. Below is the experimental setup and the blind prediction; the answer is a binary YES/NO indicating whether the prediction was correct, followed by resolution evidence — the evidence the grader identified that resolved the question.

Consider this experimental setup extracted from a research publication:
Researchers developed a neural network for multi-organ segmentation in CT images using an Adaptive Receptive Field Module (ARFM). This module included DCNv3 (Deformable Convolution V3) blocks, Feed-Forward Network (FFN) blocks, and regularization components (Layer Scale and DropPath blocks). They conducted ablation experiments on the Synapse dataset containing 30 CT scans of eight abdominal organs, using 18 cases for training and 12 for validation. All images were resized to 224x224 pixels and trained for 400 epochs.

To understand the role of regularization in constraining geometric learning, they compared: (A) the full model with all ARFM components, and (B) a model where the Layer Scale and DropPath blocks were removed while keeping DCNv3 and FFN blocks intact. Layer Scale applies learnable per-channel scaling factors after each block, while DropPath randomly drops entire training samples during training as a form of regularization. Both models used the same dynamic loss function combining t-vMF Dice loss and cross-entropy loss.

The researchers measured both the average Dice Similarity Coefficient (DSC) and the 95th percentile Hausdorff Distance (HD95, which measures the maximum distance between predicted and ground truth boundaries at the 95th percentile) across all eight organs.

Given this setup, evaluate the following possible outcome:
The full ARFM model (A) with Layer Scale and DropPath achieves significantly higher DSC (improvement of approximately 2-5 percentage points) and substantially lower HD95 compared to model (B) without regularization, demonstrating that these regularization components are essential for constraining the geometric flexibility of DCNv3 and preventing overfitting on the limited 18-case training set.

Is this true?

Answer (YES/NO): YES